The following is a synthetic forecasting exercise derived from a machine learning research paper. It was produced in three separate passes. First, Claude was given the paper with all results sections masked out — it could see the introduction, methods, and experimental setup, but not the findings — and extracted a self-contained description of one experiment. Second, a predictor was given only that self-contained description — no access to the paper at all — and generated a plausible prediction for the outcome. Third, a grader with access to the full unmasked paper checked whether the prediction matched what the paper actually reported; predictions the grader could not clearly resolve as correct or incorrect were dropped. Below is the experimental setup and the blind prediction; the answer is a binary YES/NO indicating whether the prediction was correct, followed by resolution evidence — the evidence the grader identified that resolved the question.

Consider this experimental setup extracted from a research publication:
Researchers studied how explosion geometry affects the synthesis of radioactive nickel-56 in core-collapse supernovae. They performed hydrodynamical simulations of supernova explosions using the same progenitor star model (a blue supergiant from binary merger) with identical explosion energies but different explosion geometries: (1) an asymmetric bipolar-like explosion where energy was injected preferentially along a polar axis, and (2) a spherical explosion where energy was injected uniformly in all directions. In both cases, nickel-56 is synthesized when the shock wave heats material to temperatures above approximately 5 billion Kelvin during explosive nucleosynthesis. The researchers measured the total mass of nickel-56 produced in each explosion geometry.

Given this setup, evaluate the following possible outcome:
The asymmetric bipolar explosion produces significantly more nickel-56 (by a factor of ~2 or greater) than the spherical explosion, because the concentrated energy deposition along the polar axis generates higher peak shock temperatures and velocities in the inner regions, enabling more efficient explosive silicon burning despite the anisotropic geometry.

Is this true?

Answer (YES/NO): NO